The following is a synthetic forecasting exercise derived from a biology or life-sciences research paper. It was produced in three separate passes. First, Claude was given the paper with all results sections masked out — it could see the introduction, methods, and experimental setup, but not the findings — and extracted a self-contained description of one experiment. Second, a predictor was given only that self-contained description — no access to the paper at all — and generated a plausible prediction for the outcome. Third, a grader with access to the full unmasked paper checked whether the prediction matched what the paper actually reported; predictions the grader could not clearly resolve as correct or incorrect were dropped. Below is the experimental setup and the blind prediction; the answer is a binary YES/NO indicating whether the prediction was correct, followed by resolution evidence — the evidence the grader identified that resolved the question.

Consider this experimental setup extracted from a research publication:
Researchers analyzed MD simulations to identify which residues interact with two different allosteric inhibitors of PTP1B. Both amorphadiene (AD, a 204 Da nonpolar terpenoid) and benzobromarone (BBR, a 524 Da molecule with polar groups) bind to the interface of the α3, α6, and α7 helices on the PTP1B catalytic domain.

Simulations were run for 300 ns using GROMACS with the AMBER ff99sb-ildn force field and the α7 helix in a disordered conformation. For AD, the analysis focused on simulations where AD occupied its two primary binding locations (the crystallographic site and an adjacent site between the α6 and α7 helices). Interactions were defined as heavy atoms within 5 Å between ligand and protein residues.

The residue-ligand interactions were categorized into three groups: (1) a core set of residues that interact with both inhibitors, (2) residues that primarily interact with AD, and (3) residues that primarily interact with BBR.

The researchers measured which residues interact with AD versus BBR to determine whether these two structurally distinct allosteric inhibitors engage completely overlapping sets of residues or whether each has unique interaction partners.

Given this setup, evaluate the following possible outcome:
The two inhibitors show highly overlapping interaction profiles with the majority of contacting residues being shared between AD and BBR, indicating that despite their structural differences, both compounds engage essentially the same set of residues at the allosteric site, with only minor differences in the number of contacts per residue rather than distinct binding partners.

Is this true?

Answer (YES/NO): NO